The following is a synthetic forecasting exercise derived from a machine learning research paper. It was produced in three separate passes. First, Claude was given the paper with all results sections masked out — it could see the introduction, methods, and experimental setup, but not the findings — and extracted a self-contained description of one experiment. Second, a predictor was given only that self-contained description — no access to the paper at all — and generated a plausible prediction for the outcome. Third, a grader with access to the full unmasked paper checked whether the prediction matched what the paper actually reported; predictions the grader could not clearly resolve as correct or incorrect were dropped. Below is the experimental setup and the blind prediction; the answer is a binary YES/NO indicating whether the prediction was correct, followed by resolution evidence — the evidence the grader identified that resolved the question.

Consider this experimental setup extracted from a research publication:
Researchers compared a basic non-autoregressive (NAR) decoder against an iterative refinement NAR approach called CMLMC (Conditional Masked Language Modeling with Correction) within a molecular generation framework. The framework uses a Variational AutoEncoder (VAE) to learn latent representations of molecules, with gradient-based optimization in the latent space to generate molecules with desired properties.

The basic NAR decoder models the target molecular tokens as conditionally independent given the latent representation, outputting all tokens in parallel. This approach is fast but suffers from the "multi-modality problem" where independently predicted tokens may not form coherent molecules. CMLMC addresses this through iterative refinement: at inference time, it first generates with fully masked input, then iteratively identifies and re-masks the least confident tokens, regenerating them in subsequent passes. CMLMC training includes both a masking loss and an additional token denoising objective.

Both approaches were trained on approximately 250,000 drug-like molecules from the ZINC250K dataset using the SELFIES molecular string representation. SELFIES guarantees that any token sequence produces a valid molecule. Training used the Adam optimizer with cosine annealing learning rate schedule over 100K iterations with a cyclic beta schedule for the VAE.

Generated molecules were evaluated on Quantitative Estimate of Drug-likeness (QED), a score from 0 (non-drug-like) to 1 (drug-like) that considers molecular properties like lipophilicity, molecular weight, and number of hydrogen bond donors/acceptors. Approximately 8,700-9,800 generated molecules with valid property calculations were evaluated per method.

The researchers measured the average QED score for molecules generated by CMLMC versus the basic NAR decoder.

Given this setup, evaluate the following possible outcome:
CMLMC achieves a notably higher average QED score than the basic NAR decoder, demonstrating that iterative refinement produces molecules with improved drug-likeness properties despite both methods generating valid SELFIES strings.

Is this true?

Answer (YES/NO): NO